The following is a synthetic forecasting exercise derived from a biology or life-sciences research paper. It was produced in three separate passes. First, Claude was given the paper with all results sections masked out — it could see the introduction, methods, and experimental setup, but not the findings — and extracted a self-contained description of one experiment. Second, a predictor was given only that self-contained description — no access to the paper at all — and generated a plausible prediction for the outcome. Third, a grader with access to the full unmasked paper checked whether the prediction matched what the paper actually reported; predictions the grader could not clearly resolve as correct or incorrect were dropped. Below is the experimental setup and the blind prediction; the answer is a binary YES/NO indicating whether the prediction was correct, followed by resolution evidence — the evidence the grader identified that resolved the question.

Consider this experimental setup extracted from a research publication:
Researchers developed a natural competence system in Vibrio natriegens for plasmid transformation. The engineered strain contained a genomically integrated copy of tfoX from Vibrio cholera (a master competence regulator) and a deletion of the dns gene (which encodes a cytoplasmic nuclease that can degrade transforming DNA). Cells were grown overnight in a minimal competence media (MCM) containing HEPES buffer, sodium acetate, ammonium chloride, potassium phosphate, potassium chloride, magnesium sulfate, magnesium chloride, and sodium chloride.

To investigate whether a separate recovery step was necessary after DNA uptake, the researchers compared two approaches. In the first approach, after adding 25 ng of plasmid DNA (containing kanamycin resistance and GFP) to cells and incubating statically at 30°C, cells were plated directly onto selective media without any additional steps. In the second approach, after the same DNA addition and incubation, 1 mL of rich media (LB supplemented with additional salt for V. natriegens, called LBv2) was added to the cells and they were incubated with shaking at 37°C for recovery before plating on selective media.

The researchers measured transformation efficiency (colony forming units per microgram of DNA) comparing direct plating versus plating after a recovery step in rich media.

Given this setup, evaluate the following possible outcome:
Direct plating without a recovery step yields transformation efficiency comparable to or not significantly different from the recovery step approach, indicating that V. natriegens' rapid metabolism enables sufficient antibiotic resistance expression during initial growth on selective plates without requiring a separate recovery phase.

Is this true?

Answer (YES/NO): NO